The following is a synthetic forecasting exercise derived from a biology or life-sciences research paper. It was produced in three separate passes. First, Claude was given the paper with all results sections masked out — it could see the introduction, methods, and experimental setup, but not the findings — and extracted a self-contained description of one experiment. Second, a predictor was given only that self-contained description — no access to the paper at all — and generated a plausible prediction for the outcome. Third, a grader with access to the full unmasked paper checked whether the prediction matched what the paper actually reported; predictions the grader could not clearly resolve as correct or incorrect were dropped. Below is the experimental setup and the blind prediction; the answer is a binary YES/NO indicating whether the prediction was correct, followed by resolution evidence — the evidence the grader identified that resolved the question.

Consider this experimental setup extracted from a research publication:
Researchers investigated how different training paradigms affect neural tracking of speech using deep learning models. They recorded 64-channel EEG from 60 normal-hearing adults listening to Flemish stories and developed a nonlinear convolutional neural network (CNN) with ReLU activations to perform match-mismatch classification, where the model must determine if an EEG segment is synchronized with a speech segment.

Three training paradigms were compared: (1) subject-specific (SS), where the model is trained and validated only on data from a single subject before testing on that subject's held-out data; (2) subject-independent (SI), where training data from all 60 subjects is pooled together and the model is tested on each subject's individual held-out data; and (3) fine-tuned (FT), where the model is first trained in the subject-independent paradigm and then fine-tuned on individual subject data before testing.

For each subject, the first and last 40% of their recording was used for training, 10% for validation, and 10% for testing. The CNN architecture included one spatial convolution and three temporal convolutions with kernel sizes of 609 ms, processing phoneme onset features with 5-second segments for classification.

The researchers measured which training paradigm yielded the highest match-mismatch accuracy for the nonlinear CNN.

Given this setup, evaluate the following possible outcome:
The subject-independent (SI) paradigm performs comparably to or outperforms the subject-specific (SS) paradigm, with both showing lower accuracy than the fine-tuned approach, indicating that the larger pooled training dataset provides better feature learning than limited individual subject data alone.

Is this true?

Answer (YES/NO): NO